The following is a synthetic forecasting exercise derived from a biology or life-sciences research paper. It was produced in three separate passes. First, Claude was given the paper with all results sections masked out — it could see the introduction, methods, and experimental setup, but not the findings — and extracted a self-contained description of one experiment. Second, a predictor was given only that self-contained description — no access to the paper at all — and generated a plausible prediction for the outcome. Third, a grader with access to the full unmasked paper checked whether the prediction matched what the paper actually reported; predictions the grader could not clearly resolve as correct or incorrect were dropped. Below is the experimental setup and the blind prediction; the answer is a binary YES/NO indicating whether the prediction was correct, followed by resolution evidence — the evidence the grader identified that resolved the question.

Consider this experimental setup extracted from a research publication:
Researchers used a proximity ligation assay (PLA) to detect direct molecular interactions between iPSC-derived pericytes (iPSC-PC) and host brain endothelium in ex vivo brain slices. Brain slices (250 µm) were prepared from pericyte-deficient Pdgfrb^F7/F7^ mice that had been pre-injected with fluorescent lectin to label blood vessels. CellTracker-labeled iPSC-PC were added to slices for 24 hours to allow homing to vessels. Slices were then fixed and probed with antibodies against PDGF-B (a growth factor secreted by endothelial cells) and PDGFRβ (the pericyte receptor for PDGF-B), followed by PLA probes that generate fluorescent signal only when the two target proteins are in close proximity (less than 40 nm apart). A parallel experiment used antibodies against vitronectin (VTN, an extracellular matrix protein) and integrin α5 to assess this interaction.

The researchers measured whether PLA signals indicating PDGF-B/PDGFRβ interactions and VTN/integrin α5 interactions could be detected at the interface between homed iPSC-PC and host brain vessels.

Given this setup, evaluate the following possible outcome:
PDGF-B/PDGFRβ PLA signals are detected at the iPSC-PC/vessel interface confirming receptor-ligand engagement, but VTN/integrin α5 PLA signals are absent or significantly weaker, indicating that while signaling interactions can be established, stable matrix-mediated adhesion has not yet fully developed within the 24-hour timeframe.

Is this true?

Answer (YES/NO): NO